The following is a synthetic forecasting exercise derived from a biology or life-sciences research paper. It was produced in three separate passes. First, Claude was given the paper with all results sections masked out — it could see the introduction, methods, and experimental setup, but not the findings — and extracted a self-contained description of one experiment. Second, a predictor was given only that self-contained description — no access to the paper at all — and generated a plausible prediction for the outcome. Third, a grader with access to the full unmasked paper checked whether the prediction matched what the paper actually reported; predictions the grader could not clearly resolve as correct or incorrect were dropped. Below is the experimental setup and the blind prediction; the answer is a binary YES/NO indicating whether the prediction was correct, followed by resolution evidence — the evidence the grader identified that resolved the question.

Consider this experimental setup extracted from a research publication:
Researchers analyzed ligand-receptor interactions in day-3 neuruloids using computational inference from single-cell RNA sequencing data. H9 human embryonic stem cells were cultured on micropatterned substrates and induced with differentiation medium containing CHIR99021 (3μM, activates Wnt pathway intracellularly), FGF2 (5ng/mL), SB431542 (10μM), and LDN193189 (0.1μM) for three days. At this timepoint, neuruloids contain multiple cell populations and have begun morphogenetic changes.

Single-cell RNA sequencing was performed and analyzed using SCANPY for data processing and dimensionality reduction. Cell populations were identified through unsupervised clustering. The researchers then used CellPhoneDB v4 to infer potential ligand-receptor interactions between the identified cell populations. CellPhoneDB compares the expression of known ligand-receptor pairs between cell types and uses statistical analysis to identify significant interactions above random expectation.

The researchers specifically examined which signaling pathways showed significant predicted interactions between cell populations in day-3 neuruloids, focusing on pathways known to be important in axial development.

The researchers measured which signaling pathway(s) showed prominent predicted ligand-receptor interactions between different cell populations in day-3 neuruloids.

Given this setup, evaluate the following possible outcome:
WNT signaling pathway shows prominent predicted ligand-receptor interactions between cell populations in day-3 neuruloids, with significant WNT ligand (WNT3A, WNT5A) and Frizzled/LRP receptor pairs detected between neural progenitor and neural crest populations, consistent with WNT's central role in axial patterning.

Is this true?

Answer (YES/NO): NO